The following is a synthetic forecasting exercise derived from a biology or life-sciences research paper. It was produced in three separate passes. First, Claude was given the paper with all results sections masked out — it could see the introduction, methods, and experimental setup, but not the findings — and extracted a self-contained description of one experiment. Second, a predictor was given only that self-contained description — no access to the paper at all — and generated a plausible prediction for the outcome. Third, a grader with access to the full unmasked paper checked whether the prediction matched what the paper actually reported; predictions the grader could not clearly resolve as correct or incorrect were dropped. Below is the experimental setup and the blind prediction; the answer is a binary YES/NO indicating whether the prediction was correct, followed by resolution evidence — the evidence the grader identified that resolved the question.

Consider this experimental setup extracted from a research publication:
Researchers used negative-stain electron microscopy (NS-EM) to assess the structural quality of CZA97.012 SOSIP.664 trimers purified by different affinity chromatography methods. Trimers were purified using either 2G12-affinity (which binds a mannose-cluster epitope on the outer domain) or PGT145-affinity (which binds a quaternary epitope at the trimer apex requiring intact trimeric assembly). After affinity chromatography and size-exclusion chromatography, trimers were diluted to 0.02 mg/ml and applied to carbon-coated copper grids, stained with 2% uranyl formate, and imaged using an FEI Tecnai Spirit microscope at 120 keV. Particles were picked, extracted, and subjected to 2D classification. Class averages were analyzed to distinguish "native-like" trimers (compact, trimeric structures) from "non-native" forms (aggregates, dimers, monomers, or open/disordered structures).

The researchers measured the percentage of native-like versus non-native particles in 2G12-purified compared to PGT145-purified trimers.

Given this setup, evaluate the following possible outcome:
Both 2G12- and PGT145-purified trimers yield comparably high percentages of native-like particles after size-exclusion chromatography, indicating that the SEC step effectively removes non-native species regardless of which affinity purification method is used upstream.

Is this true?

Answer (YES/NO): YES